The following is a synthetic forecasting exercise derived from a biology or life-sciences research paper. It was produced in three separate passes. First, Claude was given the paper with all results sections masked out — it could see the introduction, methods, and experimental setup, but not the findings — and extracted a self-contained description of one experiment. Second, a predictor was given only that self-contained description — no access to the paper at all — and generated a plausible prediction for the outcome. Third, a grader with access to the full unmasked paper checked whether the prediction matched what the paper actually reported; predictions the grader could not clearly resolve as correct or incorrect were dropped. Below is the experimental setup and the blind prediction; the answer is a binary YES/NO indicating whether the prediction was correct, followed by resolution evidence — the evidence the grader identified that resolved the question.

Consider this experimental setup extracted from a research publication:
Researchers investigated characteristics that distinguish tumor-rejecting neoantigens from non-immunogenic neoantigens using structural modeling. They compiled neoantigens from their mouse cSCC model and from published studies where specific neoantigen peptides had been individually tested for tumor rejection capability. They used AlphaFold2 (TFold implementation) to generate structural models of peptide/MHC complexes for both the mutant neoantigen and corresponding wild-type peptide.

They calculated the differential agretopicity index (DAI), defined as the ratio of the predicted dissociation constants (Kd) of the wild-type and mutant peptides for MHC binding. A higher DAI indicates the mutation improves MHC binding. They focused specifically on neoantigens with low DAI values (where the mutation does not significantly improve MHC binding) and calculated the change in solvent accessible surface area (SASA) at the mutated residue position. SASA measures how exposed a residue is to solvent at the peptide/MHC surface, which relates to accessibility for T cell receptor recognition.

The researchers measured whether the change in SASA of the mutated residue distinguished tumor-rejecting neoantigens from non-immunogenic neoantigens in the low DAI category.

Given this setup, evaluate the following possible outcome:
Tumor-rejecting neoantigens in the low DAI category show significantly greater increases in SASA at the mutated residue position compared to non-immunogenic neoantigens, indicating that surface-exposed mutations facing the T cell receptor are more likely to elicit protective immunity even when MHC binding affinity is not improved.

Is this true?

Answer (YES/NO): YES